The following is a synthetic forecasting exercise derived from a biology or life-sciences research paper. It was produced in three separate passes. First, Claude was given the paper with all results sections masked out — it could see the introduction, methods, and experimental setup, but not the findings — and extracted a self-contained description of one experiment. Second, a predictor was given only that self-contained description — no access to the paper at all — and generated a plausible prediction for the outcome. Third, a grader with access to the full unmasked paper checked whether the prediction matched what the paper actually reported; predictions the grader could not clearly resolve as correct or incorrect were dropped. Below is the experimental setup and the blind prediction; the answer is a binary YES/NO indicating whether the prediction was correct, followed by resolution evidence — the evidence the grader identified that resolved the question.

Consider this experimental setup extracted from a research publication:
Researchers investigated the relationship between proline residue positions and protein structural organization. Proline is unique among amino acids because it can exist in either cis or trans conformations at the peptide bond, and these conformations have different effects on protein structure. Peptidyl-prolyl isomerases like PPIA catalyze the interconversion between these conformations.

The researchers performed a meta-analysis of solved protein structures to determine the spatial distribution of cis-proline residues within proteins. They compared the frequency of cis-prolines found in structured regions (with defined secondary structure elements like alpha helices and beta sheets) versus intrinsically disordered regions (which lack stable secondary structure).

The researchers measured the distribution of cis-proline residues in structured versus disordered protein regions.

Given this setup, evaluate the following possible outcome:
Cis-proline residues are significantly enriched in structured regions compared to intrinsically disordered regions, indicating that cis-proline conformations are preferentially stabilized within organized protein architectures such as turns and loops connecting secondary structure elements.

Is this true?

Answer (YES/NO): NO